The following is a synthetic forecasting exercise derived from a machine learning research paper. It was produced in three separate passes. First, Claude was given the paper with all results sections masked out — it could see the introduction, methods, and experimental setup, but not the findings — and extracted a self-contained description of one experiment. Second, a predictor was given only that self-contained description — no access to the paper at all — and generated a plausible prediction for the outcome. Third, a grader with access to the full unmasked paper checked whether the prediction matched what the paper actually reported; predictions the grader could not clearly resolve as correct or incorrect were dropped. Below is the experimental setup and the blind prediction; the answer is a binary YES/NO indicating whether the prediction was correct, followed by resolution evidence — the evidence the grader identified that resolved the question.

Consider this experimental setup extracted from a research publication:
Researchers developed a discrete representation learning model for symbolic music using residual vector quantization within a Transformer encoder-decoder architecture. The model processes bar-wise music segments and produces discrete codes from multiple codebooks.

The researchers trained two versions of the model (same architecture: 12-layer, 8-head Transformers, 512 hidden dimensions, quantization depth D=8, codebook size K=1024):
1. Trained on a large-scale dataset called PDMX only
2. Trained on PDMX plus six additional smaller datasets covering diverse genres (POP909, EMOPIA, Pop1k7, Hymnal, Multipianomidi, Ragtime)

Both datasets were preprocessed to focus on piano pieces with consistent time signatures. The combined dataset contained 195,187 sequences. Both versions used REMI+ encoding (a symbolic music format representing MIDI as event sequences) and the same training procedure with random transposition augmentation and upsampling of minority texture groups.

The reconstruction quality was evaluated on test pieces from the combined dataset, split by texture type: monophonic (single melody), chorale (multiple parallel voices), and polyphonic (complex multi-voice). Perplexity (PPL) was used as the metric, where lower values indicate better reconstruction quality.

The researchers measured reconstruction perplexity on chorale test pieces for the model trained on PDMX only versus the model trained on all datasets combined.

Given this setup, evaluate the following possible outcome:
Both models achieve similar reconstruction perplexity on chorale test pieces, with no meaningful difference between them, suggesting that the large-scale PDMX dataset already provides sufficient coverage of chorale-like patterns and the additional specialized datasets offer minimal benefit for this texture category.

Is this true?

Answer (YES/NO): NO